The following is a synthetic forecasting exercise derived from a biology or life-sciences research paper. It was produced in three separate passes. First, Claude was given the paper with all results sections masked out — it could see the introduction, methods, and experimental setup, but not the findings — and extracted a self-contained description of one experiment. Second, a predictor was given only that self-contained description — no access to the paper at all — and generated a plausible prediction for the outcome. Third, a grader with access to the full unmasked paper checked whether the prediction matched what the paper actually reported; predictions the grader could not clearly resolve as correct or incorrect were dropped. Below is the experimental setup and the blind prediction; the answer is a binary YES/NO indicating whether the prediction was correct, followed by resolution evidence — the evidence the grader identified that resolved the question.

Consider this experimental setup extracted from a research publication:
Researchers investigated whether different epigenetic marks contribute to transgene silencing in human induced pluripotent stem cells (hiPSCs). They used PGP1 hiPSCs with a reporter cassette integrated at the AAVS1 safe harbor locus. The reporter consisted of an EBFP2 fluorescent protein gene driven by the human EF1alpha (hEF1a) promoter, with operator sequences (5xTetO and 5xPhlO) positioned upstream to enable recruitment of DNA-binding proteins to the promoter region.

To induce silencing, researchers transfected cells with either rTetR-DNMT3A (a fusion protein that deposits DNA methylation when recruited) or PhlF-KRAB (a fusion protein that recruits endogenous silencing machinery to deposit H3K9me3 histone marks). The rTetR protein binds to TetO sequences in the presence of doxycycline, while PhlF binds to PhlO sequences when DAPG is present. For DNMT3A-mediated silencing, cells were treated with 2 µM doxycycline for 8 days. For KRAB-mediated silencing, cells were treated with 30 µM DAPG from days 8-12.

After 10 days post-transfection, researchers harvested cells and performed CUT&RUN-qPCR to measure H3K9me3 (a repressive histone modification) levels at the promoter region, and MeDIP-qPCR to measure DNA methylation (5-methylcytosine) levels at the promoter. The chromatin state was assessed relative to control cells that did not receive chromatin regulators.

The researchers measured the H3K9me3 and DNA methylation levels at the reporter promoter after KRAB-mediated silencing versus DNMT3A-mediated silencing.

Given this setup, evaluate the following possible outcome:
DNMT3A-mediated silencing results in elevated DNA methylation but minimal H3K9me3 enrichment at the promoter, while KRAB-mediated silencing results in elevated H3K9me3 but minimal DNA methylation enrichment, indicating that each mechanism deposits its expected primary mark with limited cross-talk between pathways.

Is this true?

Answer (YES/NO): NO